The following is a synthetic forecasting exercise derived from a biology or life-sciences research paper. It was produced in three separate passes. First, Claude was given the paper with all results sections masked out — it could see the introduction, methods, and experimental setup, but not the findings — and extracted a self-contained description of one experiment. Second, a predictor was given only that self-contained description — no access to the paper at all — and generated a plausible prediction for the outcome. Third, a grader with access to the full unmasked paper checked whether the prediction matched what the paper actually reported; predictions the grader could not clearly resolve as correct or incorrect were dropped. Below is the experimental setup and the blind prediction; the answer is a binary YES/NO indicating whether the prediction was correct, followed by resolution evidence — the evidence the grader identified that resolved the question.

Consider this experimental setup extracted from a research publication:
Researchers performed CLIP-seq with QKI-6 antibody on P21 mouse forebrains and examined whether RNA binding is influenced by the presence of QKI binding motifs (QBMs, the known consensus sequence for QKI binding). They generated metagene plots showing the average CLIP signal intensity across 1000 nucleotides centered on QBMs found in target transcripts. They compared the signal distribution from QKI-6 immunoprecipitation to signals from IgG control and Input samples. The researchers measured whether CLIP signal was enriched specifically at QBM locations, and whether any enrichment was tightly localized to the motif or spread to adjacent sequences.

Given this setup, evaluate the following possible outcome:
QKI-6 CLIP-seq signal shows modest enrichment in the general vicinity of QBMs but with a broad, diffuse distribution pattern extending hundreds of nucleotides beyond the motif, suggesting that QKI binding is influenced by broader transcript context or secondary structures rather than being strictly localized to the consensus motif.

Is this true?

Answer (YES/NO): NO